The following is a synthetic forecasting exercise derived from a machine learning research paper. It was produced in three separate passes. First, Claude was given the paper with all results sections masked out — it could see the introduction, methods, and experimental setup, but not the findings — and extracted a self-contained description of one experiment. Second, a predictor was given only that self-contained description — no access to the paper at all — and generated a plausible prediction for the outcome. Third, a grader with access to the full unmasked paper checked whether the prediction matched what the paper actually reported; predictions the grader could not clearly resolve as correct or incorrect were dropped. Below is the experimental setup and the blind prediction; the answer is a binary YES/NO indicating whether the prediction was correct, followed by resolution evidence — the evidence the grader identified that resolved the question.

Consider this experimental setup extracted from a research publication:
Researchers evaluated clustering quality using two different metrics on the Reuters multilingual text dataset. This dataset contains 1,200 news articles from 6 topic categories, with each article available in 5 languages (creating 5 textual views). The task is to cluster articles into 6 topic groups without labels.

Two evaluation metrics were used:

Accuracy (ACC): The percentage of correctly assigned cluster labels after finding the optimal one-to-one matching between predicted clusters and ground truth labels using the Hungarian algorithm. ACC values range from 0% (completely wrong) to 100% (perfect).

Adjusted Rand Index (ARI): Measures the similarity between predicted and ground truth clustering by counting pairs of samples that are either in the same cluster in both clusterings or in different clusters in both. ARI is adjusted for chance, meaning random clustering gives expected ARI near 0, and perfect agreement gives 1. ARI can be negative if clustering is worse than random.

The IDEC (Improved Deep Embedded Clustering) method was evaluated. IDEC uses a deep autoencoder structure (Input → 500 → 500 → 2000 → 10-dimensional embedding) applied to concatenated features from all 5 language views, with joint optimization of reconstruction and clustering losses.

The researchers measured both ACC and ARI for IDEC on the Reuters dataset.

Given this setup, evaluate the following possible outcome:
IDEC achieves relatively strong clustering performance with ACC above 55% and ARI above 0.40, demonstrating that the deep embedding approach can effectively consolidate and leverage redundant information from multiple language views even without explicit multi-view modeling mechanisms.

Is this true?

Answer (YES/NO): NO